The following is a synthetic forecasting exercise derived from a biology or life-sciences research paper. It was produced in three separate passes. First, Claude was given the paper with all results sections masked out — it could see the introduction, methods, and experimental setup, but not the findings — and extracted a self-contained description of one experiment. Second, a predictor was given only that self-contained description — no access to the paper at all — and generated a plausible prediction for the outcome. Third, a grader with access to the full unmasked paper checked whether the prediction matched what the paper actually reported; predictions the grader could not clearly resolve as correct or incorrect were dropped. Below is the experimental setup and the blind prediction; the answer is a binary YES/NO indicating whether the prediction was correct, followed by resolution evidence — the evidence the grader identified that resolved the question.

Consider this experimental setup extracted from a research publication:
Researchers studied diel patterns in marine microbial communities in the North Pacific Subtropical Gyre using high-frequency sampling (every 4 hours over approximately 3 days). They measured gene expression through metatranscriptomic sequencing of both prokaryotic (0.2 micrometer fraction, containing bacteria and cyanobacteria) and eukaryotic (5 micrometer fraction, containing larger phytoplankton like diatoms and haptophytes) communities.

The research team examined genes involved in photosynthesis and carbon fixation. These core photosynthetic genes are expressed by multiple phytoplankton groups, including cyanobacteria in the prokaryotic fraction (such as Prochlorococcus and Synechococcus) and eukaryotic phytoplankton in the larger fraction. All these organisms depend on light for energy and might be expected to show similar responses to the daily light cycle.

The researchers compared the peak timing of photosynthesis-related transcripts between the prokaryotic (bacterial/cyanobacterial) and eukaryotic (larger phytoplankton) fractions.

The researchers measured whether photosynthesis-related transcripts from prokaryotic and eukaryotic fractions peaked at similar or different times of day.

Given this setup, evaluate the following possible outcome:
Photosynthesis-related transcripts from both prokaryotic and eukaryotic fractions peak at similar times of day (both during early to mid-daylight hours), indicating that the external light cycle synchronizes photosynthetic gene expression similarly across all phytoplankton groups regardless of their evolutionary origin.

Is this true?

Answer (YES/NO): YES